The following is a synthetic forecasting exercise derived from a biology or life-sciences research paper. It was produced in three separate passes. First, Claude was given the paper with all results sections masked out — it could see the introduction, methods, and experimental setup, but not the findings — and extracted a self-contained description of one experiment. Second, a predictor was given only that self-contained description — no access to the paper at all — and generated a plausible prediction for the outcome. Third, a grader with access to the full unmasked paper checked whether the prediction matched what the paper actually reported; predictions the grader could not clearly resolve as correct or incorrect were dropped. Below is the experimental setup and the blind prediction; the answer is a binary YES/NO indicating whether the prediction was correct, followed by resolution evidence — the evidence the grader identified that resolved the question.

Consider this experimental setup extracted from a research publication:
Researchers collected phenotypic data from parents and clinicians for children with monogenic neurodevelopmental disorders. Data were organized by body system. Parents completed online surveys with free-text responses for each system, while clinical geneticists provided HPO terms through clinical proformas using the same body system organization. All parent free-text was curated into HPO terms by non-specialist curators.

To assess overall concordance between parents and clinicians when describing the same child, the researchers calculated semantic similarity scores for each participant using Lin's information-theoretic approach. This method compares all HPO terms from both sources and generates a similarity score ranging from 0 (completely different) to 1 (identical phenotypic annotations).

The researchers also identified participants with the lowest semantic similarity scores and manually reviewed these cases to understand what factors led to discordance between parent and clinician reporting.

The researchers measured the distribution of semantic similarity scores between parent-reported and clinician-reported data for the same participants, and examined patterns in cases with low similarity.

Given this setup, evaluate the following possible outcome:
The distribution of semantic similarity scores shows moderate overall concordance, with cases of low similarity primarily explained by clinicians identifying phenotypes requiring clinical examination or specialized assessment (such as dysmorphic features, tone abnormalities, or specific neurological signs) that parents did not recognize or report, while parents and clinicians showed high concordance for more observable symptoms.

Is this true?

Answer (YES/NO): NO